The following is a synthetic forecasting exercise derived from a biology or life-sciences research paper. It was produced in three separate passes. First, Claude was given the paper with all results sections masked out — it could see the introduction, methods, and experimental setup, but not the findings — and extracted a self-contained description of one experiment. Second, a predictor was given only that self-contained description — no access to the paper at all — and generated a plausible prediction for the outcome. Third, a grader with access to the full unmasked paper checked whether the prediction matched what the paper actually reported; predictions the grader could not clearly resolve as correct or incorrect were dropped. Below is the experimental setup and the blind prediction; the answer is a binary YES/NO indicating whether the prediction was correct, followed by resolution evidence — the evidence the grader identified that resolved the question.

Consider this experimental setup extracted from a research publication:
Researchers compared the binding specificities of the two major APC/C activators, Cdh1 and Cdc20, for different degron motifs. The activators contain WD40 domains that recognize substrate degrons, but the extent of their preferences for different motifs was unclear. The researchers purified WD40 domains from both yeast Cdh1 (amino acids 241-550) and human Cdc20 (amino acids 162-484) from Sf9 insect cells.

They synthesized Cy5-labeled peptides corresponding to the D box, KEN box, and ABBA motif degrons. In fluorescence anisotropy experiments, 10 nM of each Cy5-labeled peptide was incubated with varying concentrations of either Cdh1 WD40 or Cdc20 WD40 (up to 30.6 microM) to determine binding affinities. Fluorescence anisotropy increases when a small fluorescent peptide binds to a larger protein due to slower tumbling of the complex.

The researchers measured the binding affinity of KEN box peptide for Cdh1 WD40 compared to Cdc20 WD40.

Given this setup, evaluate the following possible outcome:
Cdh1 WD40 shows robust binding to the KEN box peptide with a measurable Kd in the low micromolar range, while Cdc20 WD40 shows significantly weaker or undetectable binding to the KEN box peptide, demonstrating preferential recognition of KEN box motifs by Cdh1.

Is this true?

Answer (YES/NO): NO